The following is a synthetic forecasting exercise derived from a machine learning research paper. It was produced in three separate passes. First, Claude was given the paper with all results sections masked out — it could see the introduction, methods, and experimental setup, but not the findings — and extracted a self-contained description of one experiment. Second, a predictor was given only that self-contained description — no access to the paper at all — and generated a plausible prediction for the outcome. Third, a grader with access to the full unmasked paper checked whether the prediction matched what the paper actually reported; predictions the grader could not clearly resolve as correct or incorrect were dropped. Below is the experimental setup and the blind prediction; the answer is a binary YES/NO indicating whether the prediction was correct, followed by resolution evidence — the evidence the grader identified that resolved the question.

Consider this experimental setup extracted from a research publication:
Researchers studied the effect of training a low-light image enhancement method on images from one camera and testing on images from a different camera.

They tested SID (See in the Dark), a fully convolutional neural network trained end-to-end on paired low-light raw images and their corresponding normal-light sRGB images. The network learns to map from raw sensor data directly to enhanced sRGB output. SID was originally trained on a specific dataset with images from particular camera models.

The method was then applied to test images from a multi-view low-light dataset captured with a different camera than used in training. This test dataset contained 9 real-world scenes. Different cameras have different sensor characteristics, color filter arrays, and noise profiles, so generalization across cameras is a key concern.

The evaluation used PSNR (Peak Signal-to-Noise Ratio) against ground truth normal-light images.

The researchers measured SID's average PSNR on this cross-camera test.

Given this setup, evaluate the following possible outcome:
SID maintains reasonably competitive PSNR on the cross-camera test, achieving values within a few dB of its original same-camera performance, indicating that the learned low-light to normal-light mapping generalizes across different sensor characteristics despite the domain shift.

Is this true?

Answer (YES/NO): NO